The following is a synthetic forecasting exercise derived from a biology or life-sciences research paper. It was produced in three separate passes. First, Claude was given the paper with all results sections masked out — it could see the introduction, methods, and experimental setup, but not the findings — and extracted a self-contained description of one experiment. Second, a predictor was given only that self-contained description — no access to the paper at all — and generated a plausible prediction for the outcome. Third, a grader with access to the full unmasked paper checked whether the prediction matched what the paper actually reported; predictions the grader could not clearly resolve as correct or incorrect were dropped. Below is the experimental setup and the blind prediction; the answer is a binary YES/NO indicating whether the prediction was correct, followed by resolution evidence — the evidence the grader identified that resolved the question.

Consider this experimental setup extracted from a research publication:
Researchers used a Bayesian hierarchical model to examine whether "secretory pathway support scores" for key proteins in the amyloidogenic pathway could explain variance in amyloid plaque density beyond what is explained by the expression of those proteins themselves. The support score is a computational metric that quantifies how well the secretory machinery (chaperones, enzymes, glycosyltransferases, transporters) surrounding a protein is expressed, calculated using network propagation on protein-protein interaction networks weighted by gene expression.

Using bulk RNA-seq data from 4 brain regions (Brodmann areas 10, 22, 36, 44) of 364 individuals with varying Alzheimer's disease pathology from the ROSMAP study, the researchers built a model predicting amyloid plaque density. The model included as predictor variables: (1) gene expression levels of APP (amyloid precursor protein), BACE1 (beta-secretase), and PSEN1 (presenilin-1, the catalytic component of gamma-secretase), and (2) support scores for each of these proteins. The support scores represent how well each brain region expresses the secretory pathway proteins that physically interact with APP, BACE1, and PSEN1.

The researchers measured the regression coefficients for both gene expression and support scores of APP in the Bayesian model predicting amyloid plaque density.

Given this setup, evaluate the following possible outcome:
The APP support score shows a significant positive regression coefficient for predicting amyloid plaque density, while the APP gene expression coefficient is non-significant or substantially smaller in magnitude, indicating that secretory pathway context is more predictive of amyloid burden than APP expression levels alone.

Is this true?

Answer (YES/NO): NO